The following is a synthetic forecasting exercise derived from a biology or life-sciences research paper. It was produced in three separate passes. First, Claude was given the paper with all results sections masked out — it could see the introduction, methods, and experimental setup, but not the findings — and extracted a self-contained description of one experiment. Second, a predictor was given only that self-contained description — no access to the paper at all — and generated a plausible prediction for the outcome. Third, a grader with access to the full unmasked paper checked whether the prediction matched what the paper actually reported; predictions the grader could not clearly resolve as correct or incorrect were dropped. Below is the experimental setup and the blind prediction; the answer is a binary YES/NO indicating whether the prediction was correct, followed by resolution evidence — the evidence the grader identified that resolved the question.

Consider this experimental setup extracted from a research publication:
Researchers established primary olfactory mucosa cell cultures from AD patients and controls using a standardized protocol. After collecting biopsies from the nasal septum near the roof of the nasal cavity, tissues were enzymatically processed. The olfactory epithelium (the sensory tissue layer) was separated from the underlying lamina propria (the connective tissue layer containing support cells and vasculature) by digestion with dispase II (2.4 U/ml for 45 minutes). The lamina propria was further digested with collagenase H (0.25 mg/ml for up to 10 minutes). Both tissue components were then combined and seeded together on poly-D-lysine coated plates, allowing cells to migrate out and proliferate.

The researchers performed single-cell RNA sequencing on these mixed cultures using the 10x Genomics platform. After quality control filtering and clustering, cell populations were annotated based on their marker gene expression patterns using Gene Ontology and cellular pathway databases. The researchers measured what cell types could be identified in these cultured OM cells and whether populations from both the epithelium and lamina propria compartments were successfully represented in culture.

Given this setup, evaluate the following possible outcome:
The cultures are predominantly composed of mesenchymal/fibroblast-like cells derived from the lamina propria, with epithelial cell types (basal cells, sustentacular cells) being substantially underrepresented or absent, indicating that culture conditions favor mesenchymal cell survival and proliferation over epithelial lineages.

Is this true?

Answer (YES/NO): NO